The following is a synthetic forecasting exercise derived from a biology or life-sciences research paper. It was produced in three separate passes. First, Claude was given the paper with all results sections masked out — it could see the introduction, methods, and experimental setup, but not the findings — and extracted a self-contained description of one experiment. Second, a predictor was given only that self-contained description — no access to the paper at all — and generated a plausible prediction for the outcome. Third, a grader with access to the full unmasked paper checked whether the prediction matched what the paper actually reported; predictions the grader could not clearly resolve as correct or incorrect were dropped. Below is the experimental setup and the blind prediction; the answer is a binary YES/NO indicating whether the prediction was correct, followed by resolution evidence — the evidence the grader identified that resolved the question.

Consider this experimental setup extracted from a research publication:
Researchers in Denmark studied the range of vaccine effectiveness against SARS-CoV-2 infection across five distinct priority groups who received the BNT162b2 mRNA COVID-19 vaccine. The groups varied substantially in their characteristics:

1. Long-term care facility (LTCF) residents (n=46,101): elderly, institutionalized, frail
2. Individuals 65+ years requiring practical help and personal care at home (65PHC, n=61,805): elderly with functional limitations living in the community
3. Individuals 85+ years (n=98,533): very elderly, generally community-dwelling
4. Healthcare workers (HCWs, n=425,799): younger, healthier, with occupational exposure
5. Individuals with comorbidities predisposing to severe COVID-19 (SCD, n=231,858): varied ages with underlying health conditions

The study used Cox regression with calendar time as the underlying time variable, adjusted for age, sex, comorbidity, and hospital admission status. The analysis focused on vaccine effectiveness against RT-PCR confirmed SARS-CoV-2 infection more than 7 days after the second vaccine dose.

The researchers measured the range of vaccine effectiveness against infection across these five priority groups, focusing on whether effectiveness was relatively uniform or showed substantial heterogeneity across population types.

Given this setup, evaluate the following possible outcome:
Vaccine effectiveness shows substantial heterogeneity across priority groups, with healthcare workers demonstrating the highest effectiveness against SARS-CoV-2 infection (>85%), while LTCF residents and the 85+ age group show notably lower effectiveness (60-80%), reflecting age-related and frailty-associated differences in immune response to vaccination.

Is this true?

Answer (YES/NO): NO